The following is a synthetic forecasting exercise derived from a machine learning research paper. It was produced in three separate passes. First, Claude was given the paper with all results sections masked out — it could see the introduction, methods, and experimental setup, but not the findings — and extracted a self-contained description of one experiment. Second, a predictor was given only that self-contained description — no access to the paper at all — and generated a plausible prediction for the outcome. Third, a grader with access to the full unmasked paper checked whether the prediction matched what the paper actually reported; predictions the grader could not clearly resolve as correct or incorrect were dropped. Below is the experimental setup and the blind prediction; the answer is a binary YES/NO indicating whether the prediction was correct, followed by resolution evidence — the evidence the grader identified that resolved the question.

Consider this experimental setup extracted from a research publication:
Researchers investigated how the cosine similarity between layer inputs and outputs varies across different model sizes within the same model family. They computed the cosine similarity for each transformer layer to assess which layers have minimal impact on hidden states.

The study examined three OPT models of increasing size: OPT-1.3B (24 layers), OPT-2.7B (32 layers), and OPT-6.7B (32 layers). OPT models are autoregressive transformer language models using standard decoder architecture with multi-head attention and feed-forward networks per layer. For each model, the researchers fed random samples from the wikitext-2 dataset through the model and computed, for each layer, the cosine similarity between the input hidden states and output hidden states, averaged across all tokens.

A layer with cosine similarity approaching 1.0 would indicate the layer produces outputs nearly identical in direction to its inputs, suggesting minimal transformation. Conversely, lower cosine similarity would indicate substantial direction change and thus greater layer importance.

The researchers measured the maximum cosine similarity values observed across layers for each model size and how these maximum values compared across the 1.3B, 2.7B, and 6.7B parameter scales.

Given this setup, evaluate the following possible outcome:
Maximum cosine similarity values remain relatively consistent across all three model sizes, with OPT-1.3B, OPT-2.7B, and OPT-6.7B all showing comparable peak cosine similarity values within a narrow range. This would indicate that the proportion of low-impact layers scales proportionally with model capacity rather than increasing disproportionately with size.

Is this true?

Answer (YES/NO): NO